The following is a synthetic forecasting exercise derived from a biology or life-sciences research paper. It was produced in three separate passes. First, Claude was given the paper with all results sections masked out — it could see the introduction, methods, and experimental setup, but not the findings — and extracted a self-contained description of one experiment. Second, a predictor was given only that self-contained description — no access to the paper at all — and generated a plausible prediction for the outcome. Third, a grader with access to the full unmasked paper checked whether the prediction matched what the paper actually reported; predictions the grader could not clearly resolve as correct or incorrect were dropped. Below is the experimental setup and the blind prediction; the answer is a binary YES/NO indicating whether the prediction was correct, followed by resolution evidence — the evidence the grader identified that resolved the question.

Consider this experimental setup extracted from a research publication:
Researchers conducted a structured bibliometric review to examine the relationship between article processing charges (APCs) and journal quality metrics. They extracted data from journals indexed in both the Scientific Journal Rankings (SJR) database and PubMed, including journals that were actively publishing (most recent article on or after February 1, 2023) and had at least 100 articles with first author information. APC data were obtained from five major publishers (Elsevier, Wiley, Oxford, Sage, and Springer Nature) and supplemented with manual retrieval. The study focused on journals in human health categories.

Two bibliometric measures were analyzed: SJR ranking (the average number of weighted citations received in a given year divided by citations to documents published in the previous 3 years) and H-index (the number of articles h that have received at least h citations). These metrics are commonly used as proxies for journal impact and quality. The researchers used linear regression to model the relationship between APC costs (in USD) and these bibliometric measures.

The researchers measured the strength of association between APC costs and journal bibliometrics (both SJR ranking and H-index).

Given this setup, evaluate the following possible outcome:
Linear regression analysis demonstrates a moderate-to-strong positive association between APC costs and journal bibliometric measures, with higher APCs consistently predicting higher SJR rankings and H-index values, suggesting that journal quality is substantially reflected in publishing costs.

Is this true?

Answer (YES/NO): NO